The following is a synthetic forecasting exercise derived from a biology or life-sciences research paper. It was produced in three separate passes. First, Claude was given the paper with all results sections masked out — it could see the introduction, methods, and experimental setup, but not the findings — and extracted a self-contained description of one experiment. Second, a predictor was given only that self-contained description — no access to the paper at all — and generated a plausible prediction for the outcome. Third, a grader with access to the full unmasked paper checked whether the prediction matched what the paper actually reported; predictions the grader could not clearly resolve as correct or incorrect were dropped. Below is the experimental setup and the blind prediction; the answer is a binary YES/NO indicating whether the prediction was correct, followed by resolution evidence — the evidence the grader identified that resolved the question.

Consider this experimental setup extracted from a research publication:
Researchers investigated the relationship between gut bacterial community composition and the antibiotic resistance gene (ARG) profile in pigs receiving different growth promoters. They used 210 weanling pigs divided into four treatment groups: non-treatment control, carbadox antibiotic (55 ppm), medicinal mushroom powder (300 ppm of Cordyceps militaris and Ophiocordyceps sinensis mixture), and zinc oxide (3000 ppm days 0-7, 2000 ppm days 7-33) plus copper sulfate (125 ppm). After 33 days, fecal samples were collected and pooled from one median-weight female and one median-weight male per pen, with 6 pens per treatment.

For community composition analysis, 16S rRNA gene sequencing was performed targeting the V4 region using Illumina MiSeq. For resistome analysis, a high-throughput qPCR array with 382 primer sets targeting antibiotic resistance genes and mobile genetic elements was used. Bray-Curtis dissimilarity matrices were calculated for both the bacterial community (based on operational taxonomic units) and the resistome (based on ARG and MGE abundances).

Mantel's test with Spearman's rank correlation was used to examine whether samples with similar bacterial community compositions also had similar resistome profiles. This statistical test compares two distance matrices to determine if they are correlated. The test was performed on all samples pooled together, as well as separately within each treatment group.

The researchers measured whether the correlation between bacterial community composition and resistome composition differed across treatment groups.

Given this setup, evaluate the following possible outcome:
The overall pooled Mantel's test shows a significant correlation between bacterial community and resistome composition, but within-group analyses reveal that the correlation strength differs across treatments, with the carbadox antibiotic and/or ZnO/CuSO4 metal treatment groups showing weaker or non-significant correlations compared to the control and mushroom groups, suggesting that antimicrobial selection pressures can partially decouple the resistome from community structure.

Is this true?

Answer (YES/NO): NO